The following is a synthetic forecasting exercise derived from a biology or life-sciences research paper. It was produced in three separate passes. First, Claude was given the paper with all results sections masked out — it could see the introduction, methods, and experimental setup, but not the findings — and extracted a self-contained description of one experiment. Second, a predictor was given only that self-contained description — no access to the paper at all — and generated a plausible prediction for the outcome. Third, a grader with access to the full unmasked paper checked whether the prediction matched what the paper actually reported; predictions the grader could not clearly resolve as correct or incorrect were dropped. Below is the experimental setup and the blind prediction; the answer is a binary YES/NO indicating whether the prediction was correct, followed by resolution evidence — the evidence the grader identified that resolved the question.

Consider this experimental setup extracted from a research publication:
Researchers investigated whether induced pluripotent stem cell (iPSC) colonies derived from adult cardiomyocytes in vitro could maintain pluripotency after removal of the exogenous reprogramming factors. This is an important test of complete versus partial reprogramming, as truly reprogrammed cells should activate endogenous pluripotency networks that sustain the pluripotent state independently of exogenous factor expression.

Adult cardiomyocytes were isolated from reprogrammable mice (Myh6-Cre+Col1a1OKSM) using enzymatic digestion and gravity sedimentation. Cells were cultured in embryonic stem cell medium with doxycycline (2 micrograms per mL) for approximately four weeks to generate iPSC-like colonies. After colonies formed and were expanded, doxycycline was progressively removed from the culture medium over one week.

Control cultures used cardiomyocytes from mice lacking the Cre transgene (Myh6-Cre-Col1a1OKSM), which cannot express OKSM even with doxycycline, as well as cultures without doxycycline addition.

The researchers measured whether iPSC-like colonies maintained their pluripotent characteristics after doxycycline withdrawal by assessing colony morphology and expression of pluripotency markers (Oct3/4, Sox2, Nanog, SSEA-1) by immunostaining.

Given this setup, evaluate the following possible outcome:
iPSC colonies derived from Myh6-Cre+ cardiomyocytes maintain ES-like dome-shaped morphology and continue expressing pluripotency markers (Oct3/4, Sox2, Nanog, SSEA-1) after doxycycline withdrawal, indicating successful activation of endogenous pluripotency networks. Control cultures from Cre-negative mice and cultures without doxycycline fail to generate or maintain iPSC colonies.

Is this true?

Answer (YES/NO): YES